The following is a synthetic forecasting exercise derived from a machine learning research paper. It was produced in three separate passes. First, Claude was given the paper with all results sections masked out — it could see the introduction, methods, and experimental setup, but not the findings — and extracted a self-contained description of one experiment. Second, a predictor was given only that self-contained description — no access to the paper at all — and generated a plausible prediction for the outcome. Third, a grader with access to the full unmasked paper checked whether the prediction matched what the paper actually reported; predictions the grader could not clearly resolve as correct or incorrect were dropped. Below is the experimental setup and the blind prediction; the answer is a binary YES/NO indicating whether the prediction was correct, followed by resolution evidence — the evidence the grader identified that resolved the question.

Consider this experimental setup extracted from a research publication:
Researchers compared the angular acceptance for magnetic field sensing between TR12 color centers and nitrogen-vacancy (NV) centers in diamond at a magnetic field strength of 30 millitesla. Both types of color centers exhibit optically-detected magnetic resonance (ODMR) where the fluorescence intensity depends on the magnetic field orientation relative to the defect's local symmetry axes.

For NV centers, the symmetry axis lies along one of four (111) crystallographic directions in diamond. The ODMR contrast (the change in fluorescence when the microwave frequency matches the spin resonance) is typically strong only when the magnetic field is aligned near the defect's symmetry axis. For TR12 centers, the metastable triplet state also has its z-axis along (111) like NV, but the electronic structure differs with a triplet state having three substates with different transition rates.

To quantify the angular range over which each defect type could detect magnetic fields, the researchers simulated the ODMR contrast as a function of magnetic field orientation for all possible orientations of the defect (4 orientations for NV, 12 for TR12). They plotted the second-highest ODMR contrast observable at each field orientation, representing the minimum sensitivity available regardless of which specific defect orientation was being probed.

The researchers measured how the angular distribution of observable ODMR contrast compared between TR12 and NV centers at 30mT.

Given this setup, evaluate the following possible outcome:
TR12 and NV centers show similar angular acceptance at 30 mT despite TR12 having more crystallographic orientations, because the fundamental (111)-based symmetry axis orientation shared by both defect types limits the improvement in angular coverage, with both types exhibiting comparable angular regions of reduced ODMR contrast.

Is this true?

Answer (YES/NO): NO